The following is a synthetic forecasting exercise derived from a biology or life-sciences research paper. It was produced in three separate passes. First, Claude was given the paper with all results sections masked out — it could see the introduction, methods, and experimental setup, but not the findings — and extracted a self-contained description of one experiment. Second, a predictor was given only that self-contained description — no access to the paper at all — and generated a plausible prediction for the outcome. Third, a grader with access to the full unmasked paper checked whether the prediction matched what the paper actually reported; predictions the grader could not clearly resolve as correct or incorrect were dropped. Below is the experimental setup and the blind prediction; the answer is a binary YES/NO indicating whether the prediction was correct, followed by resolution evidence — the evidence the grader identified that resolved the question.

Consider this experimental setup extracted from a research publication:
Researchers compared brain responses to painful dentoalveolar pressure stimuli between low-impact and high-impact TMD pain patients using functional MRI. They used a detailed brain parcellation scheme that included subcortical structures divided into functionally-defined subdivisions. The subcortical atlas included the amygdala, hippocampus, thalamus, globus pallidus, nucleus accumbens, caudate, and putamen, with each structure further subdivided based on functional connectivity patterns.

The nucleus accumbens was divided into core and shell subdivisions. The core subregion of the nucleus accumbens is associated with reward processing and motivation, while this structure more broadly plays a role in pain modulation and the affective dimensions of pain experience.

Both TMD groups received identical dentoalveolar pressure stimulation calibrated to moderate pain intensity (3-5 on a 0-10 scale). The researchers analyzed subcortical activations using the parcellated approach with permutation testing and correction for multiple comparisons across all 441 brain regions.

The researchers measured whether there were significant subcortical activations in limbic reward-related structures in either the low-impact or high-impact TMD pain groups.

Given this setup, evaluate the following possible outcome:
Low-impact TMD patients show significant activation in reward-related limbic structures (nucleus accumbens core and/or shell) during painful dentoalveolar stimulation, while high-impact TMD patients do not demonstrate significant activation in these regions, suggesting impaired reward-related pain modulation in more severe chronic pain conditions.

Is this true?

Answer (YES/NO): NO